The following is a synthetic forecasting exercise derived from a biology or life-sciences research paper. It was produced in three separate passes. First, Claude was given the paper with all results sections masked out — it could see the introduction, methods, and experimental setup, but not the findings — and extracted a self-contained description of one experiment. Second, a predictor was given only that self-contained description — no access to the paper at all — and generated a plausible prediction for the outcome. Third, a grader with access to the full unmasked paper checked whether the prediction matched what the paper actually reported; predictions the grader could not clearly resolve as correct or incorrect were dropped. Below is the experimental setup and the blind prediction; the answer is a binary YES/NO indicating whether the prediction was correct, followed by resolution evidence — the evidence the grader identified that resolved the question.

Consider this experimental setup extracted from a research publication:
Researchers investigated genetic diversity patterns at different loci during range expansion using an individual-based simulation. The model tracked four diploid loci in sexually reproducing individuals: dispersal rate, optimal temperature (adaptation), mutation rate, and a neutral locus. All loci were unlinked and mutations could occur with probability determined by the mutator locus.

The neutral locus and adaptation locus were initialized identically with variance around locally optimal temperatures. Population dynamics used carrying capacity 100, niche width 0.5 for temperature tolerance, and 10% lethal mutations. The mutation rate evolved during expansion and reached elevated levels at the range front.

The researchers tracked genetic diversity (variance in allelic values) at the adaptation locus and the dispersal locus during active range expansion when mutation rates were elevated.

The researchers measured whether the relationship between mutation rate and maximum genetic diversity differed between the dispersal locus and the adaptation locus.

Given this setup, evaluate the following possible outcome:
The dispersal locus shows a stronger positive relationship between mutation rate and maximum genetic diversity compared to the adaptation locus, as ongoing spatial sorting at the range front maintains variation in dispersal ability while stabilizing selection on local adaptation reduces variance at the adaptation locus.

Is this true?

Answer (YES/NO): YES